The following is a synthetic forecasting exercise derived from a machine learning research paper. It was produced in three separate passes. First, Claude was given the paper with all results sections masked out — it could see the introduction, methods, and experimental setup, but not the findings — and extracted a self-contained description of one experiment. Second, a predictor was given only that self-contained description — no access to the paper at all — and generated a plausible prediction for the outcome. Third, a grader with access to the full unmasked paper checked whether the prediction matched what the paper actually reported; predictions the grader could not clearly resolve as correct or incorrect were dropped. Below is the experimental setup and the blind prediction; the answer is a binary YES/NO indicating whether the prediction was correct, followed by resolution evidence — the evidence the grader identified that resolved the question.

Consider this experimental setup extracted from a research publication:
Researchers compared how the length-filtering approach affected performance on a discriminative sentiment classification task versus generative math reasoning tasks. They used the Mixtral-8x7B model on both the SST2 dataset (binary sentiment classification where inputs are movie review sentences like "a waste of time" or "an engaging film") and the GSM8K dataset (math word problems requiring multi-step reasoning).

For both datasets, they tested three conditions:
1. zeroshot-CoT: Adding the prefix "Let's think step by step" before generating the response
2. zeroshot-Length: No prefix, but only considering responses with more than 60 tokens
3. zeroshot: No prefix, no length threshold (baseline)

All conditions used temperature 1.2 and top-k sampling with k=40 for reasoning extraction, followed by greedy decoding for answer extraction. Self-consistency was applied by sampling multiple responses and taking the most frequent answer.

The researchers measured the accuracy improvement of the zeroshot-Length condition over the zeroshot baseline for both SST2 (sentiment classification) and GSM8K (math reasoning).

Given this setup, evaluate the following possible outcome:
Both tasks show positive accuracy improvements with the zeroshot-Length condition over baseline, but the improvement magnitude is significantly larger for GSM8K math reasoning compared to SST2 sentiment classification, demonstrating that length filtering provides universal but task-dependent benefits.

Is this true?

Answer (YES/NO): NO